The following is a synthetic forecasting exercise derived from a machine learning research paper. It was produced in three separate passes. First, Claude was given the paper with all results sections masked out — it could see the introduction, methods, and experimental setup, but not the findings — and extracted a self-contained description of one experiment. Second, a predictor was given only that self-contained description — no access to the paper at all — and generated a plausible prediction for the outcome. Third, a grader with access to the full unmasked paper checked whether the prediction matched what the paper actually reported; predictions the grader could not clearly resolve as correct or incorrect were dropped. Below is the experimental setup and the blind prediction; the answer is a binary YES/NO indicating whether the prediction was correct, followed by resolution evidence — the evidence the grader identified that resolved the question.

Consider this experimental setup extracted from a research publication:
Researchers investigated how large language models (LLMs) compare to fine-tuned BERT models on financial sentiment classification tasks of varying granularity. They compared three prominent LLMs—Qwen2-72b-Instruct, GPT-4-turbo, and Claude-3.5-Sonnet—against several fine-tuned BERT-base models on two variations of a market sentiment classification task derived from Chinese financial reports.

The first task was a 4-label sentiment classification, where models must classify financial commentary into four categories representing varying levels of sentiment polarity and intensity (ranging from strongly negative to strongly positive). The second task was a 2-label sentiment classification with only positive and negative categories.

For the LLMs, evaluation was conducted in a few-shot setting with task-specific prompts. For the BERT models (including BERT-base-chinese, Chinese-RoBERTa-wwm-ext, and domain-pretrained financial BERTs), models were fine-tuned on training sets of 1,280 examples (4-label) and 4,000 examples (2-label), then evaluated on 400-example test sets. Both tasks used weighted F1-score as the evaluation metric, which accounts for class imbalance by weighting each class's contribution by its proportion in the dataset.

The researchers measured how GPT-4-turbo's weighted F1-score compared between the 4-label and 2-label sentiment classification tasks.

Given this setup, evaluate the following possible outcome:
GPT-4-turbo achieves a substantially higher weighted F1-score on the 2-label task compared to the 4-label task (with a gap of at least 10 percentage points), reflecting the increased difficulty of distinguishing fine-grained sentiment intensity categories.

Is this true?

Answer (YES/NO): YES